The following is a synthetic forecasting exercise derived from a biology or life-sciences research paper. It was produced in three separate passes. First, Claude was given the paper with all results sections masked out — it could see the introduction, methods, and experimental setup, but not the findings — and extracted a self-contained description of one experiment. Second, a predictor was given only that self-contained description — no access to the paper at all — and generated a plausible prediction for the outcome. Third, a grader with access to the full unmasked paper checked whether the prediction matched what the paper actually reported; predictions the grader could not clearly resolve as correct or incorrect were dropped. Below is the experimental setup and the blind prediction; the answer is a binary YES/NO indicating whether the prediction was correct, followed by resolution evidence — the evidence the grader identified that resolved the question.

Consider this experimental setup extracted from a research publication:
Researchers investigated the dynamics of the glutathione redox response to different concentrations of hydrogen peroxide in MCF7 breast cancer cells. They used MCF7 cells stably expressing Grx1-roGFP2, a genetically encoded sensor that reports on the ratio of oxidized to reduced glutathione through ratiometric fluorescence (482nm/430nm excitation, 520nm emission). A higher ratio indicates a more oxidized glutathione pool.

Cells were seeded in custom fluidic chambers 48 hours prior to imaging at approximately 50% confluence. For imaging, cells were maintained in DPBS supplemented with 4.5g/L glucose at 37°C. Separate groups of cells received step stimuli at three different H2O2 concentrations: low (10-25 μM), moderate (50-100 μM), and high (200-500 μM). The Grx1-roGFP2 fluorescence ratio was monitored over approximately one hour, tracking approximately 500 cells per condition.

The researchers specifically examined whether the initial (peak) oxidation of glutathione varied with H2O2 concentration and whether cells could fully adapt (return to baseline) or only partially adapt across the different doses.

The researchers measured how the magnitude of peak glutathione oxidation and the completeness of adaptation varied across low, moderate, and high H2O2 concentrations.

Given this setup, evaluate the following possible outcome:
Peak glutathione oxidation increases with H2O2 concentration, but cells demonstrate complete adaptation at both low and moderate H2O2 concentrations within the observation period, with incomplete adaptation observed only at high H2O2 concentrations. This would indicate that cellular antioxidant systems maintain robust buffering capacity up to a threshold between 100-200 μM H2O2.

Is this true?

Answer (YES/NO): NO